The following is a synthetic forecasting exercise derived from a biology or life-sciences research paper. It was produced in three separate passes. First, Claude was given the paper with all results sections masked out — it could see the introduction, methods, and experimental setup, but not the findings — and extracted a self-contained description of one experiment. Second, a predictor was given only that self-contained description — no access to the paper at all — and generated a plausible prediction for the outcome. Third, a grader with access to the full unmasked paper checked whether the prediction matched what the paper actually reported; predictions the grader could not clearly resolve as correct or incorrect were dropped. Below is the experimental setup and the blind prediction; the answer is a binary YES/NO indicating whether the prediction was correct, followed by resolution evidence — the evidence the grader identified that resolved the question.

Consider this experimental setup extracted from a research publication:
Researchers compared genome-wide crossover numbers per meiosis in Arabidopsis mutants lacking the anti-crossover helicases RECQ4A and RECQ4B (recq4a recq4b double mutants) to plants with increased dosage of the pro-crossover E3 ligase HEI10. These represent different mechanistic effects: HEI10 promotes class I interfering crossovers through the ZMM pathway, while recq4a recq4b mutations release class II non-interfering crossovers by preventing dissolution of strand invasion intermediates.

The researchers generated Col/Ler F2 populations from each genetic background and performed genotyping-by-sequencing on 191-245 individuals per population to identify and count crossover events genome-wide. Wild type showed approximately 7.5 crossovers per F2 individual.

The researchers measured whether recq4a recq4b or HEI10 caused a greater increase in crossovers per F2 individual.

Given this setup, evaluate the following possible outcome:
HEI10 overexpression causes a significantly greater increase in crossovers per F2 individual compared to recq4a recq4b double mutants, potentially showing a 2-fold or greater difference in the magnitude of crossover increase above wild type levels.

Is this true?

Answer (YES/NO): NO